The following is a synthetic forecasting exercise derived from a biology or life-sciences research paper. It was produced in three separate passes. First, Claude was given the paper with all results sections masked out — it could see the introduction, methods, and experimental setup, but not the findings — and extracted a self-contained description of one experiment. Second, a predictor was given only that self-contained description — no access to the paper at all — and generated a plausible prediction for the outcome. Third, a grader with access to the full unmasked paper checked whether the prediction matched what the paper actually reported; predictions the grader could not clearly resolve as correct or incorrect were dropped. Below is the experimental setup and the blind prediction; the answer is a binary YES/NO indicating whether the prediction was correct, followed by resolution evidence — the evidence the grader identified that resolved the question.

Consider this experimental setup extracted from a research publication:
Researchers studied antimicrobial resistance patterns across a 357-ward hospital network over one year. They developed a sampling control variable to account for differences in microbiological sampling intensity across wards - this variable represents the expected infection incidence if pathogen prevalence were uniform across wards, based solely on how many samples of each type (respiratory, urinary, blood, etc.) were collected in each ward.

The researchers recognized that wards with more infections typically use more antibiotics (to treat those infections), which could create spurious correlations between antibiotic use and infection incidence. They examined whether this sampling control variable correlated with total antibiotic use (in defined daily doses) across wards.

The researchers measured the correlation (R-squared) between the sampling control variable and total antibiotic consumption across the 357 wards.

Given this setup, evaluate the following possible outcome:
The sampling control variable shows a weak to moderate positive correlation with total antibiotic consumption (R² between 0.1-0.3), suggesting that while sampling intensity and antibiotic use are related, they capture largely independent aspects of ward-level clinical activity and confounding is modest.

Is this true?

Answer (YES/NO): NO